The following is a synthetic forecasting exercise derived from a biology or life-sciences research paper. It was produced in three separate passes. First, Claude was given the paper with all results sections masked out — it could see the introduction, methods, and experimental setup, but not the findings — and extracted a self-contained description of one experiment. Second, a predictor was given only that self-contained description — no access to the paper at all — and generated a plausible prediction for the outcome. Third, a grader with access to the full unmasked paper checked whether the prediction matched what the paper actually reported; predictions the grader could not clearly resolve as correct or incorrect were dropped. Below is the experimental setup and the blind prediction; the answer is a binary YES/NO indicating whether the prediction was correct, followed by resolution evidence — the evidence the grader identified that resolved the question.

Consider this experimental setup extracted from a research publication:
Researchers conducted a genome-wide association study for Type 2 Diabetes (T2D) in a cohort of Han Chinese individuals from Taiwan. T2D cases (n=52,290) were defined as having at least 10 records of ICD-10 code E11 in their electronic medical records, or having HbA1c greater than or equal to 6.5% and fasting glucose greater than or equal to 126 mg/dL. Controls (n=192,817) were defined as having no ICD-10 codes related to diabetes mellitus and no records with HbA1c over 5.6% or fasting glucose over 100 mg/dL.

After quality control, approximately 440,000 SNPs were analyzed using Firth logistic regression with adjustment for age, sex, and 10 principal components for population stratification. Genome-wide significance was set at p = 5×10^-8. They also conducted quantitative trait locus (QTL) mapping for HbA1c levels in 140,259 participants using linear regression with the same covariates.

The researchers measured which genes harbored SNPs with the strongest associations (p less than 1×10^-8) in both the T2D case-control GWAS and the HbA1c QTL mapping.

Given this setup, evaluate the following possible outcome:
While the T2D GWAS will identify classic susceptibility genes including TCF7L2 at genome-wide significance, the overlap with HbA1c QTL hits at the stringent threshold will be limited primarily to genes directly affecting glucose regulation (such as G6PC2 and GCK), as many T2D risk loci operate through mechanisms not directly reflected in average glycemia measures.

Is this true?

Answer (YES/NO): NO